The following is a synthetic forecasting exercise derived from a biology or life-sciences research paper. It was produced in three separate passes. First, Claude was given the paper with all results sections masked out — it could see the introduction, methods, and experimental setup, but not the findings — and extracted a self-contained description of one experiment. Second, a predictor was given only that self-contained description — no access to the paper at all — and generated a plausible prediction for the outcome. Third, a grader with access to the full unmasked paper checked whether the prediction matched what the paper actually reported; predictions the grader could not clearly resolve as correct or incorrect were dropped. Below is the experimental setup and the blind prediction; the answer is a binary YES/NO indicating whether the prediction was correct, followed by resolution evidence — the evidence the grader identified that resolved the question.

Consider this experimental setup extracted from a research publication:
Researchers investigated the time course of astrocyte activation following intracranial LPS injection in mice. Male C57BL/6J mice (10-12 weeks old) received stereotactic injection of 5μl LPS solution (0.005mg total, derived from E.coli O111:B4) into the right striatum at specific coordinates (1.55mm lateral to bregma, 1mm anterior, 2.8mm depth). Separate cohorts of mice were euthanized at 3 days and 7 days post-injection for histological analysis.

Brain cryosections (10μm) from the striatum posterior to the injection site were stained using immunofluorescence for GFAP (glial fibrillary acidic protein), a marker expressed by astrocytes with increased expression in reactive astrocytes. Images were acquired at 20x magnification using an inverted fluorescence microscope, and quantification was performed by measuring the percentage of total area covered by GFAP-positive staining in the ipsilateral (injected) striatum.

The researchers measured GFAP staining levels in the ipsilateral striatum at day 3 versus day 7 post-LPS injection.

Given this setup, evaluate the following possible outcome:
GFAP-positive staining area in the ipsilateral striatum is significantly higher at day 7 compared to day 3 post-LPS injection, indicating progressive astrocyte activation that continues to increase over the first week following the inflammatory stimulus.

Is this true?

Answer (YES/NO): YES